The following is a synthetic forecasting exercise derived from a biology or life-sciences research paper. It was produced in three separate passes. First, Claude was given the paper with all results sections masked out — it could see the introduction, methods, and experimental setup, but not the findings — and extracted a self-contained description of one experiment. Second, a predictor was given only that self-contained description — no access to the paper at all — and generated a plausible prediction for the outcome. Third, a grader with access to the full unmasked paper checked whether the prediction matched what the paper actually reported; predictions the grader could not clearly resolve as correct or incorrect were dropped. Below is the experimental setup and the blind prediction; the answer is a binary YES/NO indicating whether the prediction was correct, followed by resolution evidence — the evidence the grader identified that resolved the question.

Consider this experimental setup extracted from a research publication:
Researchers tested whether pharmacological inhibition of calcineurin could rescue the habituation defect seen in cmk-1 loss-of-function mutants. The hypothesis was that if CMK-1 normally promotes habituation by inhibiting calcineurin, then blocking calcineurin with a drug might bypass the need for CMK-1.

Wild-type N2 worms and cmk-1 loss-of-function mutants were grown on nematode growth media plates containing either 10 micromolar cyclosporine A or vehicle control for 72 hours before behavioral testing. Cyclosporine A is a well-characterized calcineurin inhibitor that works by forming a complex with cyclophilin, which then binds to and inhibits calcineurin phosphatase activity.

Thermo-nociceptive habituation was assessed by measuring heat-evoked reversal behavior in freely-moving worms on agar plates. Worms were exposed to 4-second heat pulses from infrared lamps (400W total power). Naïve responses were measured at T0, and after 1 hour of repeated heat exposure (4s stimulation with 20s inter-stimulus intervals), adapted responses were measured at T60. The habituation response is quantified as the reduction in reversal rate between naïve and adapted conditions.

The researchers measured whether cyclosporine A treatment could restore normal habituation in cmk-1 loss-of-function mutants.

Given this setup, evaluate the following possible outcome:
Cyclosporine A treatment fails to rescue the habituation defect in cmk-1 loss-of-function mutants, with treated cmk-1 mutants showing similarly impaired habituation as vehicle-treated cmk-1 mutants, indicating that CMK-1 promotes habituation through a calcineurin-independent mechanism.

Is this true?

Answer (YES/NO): NO